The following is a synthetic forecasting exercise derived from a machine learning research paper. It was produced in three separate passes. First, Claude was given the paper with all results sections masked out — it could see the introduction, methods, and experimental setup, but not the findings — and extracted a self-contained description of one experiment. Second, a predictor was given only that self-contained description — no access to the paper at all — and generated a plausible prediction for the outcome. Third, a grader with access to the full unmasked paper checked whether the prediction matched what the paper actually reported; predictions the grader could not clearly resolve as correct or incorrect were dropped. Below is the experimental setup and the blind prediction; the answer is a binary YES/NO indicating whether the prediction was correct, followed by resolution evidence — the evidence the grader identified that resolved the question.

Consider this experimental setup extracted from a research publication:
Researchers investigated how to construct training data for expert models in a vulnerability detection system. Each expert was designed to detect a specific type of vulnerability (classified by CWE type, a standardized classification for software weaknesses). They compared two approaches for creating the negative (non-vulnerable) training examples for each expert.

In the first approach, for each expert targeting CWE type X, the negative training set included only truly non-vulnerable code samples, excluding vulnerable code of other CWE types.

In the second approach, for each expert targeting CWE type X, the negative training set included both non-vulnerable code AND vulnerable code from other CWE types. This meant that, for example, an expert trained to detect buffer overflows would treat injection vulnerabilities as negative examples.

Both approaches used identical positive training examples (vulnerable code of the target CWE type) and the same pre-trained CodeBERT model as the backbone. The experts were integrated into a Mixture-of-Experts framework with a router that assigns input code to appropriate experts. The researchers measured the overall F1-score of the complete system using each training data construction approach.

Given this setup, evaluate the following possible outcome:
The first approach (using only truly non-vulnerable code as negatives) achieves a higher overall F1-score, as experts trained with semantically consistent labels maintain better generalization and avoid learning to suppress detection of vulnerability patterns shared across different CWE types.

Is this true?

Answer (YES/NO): NO